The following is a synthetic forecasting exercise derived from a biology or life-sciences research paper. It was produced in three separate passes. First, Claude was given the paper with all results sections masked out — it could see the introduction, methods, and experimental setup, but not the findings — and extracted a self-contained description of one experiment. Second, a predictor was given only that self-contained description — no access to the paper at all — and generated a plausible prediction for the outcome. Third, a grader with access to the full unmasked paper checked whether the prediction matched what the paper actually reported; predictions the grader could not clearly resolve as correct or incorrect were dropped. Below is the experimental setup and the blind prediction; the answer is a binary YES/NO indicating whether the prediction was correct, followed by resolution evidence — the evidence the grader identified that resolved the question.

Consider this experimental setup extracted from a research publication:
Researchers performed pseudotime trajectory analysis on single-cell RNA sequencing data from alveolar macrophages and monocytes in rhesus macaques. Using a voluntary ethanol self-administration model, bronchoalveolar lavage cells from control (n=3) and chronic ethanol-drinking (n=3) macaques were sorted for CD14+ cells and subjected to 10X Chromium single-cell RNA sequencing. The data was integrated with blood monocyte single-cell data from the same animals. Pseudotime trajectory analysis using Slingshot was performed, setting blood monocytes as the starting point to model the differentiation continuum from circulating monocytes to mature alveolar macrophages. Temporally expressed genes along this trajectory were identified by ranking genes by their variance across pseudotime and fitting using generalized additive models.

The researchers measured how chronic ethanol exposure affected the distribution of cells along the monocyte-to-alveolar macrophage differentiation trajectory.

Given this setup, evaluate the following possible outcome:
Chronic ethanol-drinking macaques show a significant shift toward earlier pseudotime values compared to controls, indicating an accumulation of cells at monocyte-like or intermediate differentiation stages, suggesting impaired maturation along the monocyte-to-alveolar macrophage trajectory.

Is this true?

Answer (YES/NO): NO